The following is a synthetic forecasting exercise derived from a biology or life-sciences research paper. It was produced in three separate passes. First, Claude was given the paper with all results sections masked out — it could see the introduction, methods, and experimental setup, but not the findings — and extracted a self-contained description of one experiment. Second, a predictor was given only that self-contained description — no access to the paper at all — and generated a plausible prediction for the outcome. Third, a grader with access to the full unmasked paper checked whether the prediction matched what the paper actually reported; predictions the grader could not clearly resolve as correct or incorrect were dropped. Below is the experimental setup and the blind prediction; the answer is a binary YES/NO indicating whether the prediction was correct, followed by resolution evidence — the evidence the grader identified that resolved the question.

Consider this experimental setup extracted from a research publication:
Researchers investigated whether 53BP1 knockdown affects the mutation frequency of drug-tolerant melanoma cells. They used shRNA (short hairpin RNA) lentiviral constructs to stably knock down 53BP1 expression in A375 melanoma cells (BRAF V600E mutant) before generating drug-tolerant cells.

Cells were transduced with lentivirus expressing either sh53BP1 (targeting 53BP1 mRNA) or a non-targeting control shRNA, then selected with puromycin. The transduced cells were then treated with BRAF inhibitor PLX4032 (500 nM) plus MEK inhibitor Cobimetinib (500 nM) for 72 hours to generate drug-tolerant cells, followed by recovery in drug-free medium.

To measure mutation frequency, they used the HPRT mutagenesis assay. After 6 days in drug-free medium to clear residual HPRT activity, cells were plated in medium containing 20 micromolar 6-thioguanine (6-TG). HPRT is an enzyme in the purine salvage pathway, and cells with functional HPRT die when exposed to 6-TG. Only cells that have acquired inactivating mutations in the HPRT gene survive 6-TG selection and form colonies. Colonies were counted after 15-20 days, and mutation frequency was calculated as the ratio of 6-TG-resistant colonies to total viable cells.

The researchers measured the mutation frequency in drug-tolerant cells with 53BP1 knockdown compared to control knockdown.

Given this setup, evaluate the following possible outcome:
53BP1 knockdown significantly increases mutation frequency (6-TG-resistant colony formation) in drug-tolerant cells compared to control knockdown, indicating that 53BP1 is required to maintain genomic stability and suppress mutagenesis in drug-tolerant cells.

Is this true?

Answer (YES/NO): NO